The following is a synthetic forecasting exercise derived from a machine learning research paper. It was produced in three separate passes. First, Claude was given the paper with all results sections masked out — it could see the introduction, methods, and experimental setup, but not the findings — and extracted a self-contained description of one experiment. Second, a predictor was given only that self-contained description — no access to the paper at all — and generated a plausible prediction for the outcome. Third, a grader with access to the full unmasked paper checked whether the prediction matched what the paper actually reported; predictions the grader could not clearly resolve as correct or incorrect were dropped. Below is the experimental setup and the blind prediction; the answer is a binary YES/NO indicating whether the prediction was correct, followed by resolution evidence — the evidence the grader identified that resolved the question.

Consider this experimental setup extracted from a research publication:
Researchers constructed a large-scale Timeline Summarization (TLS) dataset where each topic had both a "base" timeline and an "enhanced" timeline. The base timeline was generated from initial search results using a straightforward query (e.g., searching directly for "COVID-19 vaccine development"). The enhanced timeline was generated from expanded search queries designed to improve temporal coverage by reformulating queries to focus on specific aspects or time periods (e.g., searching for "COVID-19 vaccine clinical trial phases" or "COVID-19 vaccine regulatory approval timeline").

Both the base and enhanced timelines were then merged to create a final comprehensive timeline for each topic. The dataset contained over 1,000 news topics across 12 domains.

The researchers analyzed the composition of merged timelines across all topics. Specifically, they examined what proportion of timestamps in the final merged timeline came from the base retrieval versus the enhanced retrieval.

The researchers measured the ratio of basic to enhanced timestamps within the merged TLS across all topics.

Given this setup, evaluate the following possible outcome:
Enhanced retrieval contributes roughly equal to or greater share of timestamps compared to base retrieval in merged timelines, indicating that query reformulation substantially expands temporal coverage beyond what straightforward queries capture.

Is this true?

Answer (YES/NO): NO